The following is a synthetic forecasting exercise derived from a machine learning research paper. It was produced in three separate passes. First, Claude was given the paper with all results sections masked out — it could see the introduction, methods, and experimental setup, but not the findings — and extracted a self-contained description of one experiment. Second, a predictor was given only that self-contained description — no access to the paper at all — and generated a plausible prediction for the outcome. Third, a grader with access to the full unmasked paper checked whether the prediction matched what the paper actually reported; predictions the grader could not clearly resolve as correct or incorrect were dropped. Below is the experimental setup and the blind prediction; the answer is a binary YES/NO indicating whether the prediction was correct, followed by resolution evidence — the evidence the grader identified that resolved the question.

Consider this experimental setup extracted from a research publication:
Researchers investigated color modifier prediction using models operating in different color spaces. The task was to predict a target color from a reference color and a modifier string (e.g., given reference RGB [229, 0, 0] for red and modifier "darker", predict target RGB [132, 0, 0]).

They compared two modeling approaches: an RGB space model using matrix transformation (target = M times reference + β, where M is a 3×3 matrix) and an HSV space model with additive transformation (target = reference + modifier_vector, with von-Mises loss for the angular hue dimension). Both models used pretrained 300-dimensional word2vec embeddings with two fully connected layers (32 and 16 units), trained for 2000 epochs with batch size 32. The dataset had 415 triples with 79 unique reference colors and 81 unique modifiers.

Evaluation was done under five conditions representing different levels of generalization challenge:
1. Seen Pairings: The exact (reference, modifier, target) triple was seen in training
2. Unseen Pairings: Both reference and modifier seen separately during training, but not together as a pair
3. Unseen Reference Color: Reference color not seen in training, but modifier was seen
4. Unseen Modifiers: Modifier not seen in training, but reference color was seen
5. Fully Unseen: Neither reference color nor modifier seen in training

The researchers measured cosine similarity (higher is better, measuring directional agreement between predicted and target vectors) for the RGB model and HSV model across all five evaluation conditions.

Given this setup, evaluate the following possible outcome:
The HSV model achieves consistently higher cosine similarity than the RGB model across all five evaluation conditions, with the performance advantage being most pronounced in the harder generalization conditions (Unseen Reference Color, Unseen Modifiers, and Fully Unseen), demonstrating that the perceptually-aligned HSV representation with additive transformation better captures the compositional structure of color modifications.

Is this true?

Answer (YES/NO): NO